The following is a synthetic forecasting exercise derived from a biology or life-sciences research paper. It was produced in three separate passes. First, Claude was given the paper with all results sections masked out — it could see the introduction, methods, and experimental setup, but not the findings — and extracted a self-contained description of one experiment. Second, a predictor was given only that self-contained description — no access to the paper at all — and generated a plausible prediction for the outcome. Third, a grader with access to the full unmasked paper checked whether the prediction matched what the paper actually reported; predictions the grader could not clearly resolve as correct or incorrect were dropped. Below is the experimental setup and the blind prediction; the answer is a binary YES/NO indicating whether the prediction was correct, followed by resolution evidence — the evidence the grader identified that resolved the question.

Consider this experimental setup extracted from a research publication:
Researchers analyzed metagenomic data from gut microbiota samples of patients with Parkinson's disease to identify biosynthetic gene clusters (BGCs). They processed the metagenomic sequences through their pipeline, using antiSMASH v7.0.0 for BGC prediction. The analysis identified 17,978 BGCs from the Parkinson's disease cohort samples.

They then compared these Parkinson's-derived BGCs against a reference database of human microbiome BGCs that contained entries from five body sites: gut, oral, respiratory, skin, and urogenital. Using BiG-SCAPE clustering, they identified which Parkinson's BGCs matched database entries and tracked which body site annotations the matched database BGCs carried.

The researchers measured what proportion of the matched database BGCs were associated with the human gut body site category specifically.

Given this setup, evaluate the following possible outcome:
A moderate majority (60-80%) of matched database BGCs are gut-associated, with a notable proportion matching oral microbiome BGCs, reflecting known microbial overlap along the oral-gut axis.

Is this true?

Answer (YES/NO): NO